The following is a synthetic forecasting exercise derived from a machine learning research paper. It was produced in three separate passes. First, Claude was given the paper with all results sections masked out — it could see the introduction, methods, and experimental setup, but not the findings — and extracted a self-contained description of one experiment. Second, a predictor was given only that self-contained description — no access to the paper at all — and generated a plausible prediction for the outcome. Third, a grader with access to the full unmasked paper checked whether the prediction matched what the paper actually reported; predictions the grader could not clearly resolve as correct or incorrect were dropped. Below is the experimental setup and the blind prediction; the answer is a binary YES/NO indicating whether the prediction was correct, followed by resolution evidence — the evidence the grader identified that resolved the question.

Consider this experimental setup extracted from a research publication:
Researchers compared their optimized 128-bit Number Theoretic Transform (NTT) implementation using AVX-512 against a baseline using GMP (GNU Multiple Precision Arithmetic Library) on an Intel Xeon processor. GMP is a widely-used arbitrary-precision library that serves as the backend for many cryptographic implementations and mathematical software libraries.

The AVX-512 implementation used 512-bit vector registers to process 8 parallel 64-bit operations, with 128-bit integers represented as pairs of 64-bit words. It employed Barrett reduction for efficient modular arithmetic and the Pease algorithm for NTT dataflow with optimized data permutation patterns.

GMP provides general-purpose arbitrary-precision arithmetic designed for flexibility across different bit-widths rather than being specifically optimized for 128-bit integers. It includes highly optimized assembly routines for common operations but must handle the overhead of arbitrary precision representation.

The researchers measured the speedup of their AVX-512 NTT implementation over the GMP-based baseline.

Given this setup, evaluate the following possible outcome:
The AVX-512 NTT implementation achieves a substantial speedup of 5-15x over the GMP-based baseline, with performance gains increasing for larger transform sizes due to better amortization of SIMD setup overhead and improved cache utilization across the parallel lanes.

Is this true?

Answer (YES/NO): NO